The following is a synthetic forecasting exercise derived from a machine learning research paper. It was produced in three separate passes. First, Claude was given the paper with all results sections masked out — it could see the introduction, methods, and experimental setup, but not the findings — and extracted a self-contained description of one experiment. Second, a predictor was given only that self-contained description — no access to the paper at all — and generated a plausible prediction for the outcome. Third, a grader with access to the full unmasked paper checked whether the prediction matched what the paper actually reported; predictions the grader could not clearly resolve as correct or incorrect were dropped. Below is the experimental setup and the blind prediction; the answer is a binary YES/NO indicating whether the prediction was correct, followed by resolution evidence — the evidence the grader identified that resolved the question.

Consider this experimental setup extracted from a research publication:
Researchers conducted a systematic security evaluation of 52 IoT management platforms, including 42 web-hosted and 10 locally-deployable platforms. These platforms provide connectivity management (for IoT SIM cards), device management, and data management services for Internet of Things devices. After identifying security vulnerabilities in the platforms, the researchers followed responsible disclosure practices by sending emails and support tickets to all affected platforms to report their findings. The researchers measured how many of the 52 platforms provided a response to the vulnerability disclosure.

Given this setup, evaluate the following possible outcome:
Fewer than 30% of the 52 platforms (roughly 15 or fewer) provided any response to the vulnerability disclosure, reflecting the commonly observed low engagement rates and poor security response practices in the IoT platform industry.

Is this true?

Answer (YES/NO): NO